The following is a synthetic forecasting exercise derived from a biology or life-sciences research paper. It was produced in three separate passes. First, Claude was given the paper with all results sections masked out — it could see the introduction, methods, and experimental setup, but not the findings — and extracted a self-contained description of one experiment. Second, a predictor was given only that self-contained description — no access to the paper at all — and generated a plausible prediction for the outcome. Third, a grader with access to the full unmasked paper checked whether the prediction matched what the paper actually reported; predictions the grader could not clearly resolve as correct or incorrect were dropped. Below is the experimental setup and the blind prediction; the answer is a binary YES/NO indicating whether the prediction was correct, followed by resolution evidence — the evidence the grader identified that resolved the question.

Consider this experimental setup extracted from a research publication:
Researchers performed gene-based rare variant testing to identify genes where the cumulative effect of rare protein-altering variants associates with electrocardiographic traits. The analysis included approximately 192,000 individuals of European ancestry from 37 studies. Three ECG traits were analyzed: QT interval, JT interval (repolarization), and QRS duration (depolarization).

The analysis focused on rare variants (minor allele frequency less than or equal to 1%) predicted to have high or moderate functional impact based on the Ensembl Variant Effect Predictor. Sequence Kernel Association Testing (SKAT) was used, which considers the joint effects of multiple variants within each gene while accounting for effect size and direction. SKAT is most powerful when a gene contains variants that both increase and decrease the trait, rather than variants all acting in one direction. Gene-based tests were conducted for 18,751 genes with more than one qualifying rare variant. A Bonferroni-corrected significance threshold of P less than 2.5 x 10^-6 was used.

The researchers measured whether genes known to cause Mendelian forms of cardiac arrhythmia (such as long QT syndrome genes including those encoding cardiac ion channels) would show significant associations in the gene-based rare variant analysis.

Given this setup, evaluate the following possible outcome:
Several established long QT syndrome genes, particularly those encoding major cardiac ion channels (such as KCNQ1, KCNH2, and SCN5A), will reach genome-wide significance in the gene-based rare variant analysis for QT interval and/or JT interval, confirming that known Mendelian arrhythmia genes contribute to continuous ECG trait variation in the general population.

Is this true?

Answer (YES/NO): YES